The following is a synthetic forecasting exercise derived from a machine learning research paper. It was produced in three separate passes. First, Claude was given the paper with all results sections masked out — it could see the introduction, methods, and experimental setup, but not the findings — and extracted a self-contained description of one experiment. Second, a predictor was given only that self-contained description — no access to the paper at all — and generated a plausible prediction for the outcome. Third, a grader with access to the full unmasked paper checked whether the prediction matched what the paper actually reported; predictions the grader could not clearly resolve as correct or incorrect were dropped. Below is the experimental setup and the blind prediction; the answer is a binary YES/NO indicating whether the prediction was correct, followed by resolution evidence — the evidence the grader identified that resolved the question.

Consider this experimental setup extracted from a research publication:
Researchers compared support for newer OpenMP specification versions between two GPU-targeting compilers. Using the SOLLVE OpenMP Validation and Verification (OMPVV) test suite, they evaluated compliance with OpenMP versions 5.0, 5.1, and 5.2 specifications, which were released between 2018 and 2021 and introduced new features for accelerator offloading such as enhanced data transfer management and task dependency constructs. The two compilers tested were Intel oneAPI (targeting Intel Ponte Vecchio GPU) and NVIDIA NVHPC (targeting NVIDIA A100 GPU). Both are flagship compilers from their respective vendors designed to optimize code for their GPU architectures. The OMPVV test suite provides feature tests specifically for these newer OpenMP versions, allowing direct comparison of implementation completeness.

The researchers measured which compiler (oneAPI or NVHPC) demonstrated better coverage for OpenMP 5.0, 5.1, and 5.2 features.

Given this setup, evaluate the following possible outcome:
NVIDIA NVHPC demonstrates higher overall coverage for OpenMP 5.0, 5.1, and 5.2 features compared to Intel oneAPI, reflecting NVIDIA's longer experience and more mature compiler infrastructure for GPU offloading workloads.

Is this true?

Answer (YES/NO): NO